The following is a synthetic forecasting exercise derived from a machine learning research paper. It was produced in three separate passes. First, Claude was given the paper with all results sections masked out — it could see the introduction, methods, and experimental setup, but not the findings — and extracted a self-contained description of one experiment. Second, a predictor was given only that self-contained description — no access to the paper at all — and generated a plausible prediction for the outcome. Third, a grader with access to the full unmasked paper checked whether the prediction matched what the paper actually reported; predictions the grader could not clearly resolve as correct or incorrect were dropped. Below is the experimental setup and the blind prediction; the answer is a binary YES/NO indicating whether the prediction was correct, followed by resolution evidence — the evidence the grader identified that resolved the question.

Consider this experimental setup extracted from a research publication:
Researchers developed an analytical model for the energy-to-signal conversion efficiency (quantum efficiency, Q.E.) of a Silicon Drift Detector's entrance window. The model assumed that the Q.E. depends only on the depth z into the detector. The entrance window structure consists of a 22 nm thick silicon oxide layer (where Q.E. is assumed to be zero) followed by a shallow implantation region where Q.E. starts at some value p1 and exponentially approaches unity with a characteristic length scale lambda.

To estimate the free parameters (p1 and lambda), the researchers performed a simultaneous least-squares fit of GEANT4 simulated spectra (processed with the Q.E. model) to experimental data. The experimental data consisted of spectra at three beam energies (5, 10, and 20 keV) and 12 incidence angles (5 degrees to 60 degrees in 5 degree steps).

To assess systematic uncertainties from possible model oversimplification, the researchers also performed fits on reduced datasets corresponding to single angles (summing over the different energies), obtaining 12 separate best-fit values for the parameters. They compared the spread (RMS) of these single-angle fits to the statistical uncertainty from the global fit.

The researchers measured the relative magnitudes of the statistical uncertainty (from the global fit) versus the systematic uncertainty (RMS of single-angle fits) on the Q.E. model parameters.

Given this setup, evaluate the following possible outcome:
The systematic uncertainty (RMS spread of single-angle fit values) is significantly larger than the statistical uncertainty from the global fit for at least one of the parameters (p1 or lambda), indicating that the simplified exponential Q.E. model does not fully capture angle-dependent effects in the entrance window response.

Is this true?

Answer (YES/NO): YES